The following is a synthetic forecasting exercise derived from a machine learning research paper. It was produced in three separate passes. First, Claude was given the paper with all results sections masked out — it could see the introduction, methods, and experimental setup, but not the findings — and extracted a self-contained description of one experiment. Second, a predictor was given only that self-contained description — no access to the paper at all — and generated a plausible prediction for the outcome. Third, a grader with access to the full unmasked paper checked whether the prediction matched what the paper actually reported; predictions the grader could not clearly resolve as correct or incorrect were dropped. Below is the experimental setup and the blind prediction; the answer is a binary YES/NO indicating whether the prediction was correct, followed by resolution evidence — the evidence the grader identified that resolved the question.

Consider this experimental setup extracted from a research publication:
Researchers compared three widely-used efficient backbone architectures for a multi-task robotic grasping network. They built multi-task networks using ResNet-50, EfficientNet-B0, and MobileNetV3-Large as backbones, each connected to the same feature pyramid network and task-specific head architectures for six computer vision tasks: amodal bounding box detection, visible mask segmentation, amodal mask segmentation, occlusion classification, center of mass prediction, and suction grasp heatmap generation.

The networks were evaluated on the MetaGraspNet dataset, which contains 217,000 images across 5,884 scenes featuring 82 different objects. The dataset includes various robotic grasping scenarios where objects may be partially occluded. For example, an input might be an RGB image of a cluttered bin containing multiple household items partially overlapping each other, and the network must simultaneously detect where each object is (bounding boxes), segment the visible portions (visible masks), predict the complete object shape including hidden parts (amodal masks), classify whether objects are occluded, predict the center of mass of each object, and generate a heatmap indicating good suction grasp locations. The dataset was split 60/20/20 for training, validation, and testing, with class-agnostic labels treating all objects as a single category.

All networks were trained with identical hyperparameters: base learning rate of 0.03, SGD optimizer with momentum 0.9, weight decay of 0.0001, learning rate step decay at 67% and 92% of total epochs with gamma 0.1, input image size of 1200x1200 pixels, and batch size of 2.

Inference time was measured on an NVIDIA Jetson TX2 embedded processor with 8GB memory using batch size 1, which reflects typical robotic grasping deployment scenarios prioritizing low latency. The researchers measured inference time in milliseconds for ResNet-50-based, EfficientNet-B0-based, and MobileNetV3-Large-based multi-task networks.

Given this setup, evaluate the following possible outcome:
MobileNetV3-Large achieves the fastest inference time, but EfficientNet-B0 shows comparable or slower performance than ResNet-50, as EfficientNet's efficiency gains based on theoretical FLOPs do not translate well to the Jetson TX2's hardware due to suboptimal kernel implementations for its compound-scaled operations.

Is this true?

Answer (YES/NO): NO